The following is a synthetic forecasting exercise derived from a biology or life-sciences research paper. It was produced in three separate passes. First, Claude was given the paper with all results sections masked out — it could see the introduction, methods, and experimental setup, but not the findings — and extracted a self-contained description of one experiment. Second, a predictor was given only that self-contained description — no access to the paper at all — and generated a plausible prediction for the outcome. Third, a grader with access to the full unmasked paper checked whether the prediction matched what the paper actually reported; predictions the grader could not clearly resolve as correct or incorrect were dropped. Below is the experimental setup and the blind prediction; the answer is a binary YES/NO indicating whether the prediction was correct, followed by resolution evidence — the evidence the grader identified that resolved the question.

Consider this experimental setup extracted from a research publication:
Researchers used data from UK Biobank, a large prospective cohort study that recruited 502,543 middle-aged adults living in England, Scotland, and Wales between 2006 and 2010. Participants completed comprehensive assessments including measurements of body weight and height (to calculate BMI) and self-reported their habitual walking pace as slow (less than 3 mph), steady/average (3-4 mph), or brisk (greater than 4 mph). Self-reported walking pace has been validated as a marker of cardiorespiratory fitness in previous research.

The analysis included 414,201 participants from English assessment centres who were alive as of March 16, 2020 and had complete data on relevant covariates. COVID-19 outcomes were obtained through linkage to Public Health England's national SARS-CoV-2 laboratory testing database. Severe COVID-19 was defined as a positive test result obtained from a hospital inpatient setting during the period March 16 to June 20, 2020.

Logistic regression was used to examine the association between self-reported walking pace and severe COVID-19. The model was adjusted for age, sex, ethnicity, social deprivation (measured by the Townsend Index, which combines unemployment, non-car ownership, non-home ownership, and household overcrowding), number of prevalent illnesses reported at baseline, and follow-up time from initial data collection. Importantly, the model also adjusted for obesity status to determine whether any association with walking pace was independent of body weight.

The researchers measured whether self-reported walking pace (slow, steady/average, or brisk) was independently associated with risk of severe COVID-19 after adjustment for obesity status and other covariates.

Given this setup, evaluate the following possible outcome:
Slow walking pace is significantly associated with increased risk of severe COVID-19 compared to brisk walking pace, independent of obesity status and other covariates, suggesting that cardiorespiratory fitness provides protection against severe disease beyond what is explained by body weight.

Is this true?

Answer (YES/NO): YES